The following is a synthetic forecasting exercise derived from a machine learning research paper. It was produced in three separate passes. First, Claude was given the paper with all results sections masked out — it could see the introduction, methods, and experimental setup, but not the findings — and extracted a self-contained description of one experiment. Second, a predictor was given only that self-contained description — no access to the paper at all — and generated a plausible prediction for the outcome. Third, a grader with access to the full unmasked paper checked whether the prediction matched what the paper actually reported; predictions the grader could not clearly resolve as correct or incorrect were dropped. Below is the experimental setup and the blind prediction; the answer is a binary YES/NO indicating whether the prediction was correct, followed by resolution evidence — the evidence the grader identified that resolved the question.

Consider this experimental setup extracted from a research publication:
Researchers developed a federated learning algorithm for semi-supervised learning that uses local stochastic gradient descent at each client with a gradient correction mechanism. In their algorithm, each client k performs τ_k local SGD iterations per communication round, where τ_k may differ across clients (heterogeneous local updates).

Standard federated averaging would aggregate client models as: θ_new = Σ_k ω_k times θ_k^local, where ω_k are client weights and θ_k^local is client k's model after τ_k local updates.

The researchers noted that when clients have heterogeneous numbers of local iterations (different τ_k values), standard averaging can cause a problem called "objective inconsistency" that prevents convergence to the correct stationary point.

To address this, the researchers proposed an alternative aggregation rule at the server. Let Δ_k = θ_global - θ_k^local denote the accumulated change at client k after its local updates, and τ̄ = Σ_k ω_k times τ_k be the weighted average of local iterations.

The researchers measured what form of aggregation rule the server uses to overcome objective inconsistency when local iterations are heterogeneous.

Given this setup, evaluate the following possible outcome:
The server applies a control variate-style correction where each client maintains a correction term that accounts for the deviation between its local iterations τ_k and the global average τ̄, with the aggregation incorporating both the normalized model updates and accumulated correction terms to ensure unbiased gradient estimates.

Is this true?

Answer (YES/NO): NO